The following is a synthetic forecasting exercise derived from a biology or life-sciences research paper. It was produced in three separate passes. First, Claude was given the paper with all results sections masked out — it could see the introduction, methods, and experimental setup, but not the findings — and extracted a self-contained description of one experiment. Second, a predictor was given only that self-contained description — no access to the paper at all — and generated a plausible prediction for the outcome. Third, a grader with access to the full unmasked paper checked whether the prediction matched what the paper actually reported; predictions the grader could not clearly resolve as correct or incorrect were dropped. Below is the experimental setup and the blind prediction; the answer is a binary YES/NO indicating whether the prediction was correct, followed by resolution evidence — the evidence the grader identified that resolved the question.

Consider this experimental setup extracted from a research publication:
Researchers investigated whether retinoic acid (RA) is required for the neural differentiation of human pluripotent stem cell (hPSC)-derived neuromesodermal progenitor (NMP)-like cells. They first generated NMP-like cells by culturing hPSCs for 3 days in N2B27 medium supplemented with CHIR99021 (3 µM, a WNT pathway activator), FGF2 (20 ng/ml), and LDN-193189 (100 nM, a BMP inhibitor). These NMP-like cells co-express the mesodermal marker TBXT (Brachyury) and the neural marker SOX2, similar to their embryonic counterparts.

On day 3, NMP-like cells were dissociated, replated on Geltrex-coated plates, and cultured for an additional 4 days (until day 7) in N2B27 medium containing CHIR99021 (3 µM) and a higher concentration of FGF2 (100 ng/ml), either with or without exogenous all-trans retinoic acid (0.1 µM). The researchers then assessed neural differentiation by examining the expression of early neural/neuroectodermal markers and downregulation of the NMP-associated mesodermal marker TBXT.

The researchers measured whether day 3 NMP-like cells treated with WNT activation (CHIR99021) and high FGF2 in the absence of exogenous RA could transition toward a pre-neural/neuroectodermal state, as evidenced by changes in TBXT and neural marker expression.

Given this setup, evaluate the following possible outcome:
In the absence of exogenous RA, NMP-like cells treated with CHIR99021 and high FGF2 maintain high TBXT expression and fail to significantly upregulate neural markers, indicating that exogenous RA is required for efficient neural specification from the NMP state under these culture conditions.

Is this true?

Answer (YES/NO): NO